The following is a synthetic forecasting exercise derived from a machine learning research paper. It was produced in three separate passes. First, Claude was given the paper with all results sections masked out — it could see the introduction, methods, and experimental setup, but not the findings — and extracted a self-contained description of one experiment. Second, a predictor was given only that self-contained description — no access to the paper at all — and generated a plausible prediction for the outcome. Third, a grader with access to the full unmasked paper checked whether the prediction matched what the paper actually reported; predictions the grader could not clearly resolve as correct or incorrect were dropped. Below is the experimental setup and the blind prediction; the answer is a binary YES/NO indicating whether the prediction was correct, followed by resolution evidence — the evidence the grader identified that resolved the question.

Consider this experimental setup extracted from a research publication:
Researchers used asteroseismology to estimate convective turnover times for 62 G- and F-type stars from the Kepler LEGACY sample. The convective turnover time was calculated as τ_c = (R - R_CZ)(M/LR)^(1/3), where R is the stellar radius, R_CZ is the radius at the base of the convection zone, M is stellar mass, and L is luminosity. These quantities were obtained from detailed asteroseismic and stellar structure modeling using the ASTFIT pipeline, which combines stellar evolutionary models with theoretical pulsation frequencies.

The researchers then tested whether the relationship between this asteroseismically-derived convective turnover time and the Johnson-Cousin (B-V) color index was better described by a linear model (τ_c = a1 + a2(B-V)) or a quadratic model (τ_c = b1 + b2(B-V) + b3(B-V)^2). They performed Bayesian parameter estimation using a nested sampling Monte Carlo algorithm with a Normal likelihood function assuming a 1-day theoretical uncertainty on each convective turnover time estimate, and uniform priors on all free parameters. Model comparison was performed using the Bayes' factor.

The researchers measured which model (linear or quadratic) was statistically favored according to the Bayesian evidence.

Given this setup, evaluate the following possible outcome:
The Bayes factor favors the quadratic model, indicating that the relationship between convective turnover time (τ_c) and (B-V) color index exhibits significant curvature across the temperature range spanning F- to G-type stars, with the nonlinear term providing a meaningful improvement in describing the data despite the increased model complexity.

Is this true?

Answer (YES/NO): YES